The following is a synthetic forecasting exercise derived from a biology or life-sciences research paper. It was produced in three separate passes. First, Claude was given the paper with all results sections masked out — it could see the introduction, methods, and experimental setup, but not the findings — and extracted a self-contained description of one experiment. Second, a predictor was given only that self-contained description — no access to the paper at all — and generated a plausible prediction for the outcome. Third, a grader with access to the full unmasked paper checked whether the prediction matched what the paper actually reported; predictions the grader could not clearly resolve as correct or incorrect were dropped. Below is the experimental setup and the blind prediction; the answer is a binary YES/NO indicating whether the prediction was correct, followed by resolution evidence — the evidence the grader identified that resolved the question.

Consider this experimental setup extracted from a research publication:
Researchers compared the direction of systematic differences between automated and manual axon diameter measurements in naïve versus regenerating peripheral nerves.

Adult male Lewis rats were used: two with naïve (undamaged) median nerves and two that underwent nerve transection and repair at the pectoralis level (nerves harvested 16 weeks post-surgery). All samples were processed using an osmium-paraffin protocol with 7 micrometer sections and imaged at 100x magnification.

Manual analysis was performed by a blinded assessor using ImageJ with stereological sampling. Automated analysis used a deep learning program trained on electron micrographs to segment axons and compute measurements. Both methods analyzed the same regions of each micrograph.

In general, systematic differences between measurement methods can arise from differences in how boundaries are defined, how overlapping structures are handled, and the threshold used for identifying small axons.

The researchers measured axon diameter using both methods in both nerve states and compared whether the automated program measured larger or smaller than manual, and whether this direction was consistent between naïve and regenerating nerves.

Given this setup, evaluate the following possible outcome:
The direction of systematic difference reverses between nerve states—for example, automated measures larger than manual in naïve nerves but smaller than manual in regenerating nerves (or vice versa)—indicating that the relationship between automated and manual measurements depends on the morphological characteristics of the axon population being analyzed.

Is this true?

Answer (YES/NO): NO